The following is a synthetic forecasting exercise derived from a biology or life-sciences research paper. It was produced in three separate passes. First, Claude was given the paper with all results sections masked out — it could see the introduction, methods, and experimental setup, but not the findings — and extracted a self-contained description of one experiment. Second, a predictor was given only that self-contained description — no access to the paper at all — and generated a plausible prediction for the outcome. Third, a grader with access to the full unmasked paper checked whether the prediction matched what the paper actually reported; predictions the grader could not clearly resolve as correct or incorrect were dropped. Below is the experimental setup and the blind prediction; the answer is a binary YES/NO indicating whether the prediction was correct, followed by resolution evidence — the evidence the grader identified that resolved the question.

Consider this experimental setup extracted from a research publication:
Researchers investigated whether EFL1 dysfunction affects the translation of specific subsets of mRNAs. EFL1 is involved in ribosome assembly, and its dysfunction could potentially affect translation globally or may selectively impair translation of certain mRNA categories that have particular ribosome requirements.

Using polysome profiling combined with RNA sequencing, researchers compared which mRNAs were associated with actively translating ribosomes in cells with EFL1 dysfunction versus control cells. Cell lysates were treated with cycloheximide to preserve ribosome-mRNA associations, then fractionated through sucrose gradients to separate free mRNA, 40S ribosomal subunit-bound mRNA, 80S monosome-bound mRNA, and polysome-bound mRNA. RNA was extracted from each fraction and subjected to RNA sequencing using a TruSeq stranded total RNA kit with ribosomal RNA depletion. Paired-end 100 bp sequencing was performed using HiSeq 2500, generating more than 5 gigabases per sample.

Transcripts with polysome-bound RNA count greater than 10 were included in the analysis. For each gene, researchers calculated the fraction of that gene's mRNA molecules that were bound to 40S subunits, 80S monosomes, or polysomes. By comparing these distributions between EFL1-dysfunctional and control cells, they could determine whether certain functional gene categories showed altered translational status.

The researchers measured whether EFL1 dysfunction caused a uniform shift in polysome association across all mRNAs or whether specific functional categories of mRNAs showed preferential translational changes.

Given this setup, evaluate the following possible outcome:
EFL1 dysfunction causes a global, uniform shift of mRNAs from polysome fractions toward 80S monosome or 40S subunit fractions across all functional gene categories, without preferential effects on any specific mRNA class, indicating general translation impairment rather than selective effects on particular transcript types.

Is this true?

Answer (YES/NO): NO